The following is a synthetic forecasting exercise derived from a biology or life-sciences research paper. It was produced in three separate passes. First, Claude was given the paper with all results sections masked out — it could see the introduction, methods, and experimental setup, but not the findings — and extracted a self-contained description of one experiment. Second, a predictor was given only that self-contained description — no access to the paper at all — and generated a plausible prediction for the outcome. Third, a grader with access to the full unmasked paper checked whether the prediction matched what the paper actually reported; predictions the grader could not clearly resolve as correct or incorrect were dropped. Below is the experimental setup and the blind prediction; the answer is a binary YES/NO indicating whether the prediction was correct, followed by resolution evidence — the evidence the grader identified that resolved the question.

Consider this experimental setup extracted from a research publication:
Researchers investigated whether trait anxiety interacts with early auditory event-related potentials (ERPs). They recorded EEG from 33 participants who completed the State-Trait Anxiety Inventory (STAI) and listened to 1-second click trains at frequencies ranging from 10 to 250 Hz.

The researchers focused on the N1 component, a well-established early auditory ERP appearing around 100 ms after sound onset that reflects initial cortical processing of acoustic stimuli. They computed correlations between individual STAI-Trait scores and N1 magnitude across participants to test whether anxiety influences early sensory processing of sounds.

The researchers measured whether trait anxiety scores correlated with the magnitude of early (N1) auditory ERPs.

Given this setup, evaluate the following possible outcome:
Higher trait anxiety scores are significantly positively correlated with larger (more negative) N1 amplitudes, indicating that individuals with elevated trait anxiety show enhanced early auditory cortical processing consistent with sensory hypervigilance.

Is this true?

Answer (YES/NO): NO